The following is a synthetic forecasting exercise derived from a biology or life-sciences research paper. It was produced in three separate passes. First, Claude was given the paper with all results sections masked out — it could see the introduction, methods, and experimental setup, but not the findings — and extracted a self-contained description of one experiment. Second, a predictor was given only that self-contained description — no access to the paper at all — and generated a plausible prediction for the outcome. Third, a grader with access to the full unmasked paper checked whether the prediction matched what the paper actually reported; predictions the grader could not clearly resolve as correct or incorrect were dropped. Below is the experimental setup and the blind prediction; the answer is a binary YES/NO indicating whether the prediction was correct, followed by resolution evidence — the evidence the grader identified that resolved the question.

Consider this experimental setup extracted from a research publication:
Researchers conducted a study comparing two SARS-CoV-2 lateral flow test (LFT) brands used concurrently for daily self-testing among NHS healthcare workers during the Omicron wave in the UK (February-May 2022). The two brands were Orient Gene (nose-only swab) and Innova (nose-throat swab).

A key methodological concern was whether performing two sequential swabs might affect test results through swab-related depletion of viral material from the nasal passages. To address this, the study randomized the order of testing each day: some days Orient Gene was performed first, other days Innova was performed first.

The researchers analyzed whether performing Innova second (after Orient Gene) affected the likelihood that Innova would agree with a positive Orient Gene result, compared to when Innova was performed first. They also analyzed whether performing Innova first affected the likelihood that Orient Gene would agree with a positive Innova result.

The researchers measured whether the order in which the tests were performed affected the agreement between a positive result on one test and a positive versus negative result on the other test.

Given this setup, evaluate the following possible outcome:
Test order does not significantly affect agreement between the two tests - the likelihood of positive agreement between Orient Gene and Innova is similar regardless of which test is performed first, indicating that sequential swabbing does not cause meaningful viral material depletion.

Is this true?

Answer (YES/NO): NO